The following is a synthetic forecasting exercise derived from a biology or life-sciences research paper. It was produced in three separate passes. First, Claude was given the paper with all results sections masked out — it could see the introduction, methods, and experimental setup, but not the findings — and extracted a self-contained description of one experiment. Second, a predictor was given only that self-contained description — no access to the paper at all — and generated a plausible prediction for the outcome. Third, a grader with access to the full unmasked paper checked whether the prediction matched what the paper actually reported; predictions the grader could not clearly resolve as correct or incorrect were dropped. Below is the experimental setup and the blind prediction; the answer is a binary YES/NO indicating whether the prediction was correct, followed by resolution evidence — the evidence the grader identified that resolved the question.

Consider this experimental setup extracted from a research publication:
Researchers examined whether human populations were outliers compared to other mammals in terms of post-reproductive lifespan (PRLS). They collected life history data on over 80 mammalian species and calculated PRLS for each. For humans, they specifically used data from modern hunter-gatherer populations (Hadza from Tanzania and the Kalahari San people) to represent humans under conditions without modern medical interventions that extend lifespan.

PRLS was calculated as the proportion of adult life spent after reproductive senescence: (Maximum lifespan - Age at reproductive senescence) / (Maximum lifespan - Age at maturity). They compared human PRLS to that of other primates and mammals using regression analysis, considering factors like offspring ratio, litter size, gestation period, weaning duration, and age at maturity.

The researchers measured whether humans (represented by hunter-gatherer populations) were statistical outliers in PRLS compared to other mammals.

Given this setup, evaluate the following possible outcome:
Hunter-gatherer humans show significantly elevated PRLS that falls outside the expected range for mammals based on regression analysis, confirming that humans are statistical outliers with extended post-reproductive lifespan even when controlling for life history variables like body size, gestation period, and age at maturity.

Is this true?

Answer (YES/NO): NO